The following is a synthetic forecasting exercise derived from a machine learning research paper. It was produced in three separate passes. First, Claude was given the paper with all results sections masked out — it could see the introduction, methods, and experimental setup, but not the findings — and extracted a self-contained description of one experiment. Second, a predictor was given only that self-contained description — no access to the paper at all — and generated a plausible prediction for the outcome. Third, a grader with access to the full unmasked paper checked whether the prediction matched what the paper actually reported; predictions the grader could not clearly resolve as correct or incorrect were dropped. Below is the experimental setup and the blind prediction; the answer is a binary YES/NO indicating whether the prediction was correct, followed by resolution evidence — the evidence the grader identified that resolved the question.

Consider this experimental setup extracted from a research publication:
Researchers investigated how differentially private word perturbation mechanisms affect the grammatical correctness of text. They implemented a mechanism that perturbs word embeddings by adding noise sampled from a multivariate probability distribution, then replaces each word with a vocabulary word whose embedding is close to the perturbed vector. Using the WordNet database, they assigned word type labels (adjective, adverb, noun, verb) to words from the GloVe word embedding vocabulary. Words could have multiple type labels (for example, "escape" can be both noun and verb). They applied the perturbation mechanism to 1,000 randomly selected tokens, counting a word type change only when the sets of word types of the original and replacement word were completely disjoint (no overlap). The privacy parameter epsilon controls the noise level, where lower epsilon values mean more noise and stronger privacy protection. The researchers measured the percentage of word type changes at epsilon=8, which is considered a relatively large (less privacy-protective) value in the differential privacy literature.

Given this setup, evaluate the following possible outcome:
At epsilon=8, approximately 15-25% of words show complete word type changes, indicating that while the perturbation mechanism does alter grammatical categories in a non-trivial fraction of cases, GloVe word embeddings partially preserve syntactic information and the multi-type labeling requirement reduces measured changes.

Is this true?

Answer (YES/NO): YES